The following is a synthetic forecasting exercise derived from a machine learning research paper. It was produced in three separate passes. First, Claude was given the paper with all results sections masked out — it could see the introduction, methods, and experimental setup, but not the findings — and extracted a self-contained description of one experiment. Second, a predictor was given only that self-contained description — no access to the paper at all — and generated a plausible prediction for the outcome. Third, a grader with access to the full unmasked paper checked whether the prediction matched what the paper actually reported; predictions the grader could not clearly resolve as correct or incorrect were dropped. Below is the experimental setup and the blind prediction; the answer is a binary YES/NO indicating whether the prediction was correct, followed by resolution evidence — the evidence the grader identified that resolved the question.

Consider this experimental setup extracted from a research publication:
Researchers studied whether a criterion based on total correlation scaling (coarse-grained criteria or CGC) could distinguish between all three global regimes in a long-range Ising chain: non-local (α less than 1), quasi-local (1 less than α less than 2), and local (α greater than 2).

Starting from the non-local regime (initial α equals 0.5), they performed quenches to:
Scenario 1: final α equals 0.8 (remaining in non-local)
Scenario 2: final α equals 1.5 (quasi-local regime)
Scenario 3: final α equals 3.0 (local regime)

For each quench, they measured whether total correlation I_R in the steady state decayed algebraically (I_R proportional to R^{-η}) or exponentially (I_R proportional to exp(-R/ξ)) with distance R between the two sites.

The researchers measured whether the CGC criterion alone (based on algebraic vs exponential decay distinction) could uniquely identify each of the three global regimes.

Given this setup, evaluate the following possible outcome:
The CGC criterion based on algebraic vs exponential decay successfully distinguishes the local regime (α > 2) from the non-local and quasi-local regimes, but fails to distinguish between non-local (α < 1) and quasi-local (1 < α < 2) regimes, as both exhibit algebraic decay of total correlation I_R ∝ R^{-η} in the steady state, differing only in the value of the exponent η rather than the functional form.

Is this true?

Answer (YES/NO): NO